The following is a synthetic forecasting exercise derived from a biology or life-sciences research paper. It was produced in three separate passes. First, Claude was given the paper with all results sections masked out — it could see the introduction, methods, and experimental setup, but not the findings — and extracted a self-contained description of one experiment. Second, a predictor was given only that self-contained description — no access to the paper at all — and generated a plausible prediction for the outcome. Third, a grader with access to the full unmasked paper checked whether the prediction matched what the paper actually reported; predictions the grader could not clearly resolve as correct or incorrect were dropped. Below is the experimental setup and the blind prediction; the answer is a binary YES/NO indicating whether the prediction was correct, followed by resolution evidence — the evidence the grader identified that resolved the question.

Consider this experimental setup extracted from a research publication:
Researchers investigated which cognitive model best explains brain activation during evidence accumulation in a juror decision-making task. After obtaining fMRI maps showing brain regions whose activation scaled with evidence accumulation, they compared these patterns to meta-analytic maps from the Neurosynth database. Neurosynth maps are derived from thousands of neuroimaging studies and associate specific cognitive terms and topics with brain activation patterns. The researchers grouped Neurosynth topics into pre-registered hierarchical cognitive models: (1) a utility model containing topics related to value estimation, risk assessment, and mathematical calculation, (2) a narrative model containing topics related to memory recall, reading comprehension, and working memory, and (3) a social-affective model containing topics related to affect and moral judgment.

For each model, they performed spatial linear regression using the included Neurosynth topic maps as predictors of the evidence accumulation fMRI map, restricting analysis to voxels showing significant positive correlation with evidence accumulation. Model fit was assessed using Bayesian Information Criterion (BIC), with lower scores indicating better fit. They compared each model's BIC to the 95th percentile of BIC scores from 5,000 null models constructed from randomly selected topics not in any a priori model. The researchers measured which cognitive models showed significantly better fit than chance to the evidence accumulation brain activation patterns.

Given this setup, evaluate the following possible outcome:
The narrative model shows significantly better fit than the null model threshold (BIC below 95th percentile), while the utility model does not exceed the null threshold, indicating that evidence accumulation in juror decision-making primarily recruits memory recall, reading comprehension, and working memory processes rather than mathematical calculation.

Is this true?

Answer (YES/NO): NO